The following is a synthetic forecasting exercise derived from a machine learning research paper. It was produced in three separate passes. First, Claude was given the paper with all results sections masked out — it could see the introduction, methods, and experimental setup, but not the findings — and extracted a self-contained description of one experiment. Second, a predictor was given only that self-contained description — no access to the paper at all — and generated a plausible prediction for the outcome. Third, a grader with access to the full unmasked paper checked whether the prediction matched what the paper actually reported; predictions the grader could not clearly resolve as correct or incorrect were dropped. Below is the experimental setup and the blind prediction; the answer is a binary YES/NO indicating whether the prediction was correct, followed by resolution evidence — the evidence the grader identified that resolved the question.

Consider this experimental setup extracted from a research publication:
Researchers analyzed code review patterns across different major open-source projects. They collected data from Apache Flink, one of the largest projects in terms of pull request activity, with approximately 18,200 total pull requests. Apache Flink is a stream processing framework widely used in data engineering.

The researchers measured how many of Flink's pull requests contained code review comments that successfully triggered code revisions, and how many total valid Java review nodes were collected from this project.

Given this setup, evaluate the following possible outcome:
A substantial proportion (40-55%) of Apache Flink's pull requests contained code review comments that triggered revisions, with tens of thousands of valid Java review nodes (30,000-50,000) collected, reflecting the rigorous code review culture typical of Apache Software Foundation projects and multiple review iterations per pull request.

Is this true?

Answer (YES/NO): NO